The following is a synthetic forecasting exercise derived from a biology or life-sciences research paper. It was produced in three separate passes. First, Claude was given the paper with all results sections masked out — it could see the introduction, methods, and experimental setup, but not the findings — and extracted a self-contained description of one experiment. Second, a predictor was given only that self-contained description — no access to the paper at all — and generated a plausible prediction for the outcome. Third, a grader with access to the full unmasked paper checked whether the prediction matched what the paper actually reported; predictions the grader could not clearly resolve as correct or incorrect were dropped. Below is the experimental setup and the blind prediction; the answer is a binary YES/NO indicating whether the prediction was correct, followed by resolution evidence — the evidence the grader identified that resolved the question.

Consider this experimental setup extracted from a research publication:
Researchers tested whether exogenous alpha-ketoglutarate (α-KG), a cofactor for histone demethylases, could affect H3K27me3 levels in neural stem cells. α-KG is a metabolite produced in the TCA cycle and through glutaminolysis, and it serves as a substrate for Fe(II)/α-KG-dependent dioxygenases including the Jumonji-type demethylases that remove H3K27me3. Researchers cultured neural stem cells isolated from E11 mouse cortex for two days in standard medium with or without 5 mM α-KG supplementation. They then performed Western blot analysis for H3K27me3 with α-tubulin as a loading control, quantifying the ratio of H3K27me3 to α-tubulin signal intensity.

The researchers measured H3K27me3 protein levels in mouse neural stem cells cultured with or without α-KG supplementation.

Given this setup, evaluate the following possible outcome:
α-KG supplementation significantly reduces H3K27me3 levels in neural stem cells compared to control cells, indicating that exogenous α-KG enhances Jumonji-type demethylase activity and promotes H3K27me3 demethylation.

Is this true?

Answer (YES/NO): YES